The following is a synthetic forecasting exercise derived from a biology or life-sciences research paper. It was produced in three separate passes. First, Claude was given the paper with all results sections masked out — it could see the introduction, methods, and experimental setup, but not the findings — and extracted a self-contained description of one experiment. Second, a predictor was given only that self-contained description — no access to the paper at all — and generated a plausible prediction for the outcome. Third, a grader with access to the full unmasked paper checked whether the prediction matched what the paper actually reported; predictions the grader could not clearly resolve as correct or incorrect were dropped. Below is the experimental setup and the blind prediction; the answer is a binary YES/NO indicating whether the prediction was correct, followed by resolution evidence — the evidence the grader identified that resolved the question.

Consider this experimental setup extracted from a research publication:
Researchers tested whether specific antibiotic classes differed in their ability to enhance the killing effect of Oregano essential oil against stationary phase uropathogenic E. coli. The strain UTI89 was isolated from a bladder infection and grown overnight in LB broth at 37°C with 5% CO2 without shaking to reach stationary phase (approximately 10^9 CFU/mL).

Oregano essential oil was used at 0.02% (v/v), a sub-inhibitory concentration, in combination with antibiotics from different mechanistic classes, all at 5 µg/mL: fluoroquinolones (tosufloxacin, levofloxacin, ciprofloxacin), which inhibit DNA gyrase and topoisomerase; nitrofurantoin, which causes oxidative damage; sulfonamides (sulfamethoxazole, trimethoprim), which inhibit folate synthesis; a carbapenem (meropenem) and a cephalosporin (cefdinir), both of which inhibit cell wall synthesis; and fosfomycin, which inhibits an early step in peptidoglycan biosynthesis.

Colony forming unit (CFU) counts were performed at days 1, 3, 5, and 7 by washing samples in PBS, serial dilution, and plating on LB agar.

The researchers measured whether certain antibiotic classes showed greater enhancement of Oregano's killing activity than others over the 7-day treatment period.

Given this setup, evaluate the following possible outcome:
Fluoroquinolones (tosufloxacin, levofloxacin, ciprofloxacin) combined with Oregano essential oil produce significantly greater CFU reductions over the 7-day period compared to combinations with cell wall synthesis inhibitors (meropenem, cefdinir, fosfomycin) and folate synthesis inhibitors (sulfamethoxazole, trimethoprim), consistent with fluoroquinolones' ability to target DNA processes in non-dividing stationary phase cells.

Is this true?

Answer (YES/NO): YES